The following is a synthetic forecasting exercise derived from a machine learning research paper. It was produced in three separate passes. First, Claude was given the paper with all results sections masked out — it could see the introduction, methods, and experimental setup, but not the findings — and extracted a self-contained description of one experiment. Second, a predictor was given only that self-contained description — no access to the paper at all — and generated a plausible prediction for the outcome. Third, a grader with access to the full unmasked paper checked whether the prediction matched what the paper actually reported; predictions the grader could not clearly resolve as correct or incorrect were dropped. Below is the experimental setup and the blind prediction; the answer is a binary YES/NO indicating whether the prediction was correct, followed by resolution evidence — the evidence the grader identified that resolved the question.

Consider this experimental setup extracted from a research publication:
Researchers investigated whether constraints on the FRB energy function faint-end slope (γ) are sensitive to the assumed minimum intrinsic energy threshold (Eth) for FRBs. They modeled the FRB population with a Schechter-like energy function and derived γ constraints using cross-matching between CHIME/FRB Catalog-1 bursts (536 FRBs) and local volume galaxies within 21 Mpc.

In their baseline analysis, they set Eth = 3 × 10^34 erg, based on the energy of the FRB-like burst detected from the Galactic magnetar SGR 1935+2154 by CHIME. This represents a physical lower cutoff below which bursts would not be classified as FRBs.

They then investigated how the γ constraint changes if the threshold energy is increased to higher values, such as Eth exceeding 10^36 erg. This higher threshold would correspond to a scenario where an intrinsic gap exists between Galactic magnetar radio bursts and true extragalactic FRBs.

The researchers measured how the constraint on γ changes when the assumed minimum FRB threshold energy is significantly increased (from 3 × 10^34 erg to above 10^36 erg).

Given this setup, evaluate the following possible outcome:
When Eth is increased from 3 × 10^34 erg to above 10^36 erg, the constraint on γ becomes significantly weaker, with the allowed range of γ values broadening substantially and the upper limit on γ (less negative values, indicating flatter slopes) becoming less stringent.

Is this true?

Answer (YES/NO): YES